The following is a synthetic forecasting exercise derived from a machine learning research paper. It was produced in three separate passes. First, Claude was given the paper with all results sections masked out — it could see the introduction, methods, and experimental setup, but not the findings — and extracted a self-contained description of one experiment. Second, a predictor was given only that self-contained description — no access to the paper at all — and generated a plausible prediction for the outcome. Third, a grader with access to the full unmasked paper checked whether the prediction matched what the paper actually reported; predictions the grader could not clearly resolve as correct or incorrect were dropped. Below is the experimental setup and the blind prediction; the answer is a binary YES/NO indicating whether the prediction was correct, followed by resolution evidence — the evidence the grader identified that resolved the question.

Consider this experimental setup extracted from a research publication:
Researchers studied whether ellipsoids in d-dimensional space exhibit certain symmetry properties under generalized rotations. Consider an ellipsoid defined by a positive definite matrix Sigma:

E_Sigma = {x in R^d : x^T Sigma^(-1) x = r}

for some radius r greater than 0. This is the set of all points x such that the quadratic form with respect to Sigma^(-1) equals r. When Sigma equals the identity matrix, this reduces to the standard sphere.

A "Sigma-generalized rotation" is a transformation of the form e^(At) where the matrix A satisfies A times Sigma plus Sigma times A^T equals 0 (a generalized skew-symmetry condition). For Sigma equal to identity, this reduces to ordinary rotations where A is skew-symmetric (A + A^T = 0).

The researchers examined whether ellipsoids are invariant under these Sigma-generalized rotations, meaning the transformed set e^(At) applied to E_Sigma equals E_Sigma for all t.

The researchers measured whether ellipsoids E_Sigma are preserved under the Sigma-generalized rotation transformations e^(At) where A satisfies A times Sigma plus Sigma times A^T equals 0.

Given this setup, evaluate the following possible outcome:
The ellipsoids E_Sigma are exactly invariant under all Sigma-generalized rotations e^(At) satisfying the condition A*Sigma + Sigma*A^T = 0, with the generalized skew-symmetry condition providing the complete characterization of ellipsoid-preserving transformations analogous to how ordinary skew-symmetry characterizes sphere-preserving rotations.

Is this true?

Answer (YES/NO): NO